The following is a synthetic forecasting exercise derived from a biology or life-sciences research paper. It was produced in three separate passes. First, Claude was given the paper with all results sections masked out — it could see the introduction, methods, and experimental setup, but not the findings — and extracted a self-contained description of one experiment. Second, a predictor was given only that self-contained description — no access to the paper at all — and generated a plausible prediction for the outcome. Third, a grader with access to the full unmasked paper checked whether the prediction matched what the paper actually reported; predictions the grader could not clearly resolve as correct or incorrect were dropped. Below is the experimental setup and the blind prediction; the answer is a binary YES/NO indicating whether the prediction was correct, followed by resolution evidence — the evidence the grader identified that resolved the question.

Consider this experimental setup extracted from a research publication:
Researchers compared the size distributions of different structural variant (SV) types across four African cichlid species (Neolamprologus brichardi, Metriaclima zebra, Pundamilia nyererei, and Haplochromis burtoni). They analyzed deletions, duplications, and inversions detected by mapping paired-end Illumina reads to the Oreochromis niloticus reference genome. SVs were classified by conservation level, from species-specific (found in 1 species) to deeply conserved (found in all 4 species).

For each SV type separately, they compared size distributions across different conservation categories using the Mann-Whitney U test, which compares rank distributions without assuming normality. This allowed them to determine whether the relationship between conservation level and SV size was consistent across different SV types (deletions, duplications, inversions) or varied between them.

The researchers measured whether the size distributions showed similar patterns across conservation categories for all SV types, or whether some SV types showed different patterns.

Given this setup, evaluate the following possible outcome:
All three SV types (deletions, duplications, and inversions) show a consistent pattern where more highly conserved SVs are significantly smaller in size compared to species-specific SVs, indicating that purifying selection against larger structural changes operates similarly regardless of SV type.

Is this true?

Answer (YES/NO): NO